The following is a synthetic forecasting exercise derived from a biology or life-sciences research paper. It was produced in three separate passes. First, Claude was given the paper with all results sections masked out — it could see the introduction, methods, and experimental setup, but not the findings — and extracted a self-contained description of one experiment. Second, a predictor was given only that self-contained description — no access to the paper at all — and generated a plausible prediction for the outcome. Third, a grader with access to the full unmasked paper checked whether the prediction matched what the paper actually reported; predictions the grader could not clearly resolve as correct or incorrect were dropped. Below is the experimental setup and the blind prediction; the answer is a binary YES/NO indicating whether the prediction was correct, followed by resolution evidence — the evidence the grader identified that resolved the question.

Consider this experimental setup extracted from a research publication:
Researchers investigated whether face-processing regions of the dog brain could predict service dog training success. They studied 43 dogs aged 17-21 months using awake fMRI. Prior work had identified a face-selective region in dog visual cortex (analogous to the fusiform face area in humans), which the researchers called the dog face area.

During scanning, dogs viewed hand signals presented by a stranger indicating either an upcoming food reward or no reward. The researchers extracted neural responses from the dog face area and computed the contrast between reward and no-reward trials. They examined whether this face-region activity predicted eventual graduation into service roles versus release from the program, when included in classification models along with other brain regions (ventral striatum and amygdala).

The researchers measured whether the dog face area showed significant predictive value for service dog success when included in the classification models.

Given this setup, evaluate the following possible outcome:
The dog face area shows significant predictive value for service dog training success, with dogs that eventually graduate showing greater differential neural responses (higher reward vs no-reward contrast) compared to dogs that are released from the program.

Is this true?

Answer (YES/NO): NO